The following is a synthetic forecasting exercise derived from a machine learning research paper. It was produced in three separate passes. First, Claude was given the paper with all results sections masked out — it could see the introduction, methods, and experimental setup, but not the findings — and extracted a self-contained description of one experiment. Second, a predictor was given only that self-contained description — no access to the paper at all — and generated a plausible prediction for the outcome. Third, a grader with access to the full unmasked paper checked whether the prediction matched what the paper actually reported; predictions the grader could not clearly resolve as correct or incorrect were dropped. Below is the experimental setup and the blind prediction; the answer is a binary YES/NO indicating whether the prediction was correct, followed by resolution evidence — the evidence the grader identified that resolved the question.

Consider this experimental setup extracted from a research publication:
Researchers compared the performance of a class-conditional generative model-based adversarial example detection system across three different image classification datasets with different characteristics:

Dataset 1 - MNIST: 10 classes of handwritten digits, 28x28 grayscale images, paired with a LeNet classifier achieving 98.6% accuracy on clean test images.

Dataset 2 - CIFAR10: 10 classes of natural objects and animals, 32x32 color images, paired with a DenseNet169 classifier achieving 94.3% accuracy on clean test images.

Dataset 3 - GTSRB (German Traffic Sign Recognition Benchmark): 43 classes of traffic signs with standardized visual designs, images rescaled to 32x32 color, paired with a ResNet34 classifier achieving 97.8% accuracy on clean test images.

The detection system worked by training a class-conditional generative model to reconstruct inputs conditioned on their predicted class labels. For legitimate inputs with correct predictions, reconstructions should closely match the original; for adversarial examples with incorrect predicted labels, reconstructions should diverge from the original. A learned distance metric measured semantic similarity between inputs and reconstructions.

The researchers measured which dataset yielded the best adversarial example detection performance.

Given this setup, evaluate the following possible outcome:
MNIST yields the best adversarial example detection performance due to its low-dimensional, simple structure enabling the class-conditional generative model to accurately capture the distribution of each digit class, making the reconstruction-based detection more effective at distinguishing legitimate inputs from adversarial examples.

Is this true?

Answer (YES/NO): NO